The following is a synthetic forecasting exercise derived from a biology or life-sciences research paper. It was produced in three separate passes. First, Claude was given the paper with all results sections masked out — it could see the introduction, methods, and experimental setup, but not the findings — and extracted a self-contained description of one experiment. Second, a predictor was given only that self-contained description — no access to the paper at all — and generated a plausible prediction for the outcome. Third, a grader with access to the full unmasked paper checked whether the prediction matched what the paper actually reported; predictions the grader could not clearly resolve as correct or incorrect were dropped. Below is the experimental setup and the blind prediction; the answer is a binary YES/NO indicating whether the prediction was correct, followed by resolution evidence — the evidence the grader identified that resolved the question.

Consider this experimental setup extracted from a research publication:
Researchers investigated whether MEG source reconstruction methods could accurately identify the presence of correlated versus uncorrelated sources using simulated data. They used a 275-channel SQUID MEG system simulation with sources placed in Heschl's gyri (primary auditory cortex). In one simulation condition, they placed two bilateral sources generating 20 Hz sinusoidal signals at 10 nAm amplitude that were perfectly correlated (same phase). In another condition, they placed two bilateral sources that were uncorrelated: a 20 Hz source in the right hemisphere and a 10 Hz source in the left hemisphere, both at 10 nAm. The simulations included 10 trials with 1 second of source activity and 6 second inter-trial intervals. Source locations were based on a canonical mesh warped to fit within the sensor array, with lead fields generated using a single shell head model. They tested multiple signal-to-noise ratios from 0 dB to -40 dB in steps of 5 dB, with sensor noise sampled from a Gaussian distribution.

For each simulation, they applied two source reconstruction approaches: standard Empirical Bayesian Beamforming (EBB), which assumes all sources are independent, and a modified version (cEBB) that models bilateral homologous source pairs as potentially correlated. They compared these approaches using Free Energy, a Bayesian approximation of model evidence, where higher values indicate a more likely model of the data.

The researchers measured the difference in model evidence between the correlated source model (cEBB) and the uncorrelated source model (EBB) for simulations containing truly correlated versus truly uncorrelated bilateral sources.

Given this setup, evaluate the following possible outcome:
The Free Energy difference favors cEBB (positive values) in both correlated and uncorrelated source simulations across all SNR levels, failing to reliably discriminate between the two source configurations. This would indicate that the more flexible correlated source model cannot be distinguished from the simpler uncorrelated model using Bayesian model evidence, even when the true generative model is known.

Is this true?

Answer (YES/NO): NO